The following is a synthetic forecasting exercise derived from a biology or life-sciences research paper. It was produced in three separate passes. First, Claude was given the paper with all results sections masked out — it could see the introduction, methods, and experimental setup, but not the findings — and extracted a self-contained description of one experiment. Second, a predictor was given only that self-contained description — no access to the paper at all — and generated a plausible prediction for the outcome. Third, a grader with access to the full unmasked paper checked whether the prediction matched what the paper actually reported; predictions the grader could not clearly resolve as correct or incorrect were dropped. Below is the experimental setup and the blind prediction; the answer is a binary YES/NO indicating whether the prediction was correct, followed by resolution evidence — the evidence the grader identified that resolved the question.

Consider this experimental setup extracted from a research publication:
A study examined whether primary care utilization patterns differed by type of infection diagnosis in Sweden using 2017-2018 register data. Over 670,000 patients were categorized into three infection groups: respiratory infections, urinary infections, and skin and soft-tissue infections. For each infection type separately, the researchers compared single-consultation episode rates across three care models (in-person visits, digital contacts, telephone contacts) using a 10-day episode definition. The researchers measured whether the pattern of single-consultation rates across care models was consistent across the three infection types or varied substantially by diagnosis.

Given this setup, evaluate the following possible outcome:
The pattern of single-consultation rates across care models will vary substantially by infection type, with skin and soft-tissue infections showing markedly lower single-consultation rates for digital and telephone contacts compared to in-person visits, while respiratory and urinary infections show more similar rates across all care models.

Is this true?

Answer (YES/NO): NO